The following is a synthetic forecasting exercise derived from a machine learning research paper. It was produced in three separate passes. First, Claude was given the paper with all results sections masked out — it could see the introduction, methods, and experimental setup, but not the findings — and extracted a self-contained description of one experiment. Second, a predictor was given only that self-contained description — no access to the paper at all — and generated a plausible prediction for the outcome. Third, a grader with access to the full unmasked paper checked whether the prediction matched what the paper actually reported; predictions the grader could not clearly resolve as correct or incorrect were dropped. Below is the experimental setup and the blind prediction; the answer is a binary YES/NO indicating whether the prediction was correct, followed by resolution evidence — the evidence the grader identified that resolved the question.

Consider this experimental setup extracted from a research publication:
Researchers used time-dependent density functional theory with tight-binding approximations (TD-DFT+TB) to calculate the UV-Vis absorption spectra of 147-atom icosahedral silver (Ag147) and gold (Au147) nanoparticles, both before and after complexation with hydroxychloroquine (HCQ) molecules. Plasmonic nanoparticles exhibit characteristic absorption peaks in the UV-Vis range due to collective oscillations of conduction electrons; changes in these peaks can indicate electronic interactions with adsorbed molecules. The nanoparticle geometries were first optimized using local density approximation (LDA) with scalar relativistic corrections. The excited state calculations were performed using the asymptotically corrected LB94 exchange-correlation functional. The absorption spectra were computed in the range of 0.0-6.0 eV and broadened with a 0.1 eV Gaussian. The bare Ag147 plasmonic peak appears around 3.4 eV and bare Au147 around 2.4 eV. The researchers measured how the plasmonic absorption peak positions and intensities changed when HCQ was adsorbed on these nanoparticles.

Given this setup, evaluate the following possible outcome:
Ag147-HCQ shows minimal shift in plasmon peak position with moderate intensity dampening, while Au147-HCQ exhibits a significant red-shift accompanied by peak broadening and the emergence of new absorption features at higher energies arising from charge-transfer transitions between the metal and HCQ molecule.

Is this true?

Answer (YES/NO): NO